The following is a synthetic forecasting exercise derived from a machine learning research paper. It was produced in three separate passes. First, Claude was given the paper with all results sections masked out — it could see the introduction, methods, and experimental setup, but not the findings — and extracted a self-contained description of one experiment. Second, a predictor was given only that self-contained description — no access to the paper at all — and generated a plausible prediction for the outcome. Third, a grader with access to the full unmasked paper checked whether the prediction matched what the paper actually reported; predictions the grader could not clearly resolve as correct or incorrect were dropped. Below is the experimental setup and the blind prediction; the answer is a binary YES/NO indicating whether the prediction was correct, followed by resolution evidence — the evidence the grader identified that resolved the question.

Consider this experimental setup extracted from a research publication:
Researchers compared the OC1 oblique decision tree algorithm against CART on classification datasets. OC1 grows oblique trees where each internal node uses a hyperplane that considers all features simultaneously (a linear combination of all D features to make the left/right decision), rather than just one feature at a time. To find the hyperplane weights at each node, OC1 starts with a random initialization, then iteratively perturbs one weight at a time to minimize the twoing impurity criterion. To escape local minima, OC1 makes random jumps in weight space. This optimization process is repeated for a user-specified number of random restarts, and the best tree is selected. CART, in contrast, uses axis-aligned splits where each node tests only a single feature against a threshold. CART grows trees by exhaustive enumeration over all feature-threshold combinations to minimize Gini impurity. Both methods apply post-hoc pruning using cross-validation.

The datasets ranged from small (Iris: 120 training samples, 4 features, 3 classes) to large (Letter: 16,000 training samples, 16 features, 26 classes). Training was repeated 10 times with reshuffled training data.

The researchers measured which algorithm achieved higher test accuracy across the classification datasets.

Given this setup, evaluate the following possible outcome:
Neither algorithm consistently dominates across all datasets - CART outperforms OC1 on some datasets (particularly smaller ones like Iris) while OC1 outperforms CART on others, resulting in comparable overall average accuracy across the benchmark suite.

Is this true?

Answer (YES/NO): NO